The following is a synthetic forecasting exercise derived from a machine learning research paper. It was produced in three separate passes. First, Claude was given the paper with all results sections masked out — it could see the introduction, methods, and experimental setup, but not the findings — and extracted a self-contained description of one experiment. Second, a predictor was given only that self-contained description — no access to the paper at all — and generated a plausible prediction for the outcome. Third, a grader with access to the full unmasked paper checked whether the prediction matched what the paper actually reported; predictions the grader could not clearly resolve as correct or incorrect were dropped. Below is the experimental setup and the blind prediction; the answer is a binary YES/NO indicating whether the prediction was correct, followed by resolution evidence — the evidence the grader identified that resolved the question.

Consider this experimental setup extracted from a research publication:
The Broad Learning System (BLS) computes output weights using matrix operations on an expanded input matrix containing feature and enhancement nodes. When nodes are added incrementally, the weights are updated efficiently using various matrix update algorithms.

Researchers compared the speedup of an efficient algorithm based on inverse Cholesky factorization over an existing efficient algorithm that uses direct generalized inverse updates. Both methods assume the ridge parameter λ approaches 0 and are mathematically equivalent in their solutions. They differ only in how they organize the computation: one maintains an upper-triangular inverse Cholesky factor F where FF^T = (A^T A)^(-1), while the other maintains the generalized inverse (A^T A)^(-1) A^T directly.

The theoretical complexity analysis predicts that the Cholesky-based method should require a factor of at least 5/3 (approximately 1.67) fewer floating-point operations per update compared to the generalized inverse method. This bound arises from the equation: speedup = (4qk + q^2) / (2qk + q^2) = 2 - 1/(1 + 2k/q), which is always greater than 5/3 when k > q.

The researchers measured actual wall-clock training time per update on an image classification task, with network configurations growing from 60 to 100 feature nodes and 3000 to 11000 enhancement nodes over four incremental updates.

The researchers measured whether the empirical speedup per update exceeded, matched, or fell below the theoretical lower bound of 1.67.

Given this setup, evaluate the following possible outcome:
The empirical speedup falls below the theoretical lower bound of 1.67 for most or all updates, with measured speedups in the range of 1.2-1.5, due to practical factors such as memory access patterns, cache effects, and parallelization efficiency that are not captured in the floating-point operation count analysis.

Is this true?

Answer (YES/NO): NO